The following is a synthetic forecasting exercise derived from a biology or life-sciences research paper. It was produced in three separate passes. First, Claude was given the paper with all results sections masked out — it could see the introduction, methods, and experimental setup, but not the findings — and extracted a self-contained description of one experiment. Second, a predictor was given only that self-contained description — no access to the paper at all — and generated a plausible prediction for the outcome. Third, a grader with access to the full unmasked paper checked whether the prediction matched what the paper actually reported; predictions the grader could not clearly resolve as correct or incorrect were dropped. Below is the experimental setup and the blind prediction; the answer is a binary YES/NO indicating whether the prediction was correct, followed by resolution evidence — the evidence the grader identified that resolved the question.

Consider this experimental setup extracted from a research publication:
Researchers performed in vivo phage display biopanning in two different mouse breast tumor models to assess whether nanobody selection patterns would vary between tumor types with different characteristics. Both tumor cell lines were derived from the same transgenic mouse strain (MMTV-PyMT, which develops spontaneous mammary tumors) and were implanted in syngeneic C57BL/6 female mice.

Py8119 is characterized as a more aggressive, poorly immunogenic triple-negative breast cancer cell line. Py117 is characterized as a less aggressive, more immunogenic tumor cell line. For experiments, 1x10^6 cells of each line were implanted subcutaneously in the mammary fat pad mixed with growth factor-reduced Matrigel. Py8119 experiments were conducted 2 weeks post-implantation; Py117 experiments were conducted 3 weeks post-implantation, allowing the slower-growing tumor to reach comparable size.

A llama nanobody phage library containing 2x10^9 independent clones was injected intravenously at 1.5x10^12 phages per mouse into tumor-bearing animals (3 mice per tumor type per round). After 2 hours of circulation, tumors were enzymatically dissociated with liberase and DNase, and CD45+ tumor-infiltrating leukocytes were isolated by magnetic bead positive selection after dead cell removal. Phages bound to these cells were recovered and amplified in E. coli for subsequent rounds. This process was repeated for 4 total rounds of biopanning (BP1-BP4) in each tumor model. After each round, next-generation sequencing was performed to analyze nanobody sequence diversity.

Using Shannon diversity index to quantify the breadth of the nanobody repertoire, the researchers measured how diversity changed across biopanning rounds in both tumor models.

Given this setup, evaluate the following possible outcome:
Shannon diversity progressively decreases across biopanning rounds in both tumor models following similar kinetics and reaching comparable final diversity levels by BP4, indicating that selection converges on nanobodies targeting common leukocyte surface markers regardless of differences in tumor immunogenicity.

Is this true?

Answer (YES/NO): YES